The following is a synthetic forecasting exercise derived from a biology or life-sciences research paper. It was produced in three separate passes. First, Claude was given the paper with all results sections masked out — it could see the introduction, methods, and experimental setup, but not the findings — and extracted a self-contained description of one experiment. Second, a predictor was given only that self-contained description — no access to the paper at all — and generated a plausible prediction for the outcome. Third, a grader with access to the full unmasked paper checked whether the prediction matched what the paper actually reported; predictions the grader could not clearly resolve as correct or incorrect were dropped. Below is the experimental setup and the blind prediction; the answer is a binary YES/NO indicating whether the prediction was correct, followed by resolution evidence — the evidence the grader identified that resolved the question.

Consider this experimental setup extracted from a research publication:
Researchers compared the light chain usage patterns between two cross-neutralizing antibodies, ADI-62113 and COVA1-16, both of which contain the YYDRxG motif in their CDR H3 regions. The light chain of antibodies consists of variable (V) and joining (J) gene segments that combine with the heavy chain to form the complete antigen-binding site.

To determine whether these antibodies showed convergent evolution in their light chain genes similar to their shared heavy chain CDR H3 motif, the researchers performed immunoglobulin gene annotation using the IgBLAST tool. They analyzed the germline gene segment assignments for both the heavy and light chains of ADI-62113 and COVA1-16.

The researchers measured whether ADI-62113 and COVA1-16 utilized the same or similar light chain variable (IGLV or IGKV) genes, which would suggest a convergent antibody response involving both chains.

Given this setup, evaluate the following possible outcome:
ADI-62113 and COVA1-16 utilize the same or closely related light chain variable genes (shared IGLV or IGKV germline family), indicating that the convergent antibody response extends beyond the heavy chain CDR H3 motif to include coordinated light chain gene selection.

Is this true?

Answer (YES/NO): NO